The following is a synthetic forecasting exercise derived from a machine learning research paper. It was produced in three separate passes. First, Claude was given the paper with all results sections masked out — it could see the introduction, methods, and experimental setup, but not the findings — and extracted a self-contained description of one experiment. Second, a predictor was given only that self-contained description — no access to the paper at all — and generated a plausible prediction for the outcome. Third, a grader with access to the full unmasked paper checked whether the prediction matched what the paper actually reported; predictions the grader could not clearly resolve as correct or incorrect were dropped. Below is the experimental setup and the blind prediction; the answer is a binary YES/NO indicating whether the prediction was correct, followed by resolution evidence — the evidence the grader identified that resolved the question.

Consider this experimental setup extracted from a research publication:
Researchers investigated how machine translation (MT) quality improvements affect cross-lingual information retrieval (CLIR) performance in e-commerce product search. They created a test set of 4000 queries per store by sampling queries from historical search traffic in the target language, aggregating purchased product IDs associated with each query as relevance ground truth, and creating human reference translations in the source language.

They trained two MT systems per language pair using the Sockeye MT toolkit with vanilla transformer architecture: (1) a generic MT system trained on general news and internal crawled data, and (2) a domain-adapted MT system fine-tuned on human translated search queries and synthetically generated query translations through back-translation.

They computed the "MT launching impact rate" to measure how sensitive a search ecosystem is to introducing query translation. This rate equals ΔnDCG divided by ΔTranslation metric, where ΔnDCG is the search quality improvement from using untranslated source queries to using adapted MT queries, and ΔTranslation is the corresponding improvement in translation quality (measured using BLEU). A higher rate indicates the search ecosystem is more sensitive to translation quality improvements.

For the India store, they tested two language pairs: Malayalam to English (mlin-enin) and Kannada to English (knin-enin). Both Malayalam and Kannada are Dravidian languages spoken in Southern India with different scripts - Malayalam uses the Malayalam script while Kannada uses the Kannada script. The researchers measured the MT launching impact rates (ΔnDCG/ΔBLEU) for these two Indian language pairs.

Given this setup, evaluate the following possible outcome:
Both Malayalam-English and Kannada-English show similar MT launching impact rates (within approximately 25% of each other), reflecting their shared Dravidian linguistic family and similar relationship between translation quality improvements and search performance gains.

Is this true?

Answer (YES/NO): NO